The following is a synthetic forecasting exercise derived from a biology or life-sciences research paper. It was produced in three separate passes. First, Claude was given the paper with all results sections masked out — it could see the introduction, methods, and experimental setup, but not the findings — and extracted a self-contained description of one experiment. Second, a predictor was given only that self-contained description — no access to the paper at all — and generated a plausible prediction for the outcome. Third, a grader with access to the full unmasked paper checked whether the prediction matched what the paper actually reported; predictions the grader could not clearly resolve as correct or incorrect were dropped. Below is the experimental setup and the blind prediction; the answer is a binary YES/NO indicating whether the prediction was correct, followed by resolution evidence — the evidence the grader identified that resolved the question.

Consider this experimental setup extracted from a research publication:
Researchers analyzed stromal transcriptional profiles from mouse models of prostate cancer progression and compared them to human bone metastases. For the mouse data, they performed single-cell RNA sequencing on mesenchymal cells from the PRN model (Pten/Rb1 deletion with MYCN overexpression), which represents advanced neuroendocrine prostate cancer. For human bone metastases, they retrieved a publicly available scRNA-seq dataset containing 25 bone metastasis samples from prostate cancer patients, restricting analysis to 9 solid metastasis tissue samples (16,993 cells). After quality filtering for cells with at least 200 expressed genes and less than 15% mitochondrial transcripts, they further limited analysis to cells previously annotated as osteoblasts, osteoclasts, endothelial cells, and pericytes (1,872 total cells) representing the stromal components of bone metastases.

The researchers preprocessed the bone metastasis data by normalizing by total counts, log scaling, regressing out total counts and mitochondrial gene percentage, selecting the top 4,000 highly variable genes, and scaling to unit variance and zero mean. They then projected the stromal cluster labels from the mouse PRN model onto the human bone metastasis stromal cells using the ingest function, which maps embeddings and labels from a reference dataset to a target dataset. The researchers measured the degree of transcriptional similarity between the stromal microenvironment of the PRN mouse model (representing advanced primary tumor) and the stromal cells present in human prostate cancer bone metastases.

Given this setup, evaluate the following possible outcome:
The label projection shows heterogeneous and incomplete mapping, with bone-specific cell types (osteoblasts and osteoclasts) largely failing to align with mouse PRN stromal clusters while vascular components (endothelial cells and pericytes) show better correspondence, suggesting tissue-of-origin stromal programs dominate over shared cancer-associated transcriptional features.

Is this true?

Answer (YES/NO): NO